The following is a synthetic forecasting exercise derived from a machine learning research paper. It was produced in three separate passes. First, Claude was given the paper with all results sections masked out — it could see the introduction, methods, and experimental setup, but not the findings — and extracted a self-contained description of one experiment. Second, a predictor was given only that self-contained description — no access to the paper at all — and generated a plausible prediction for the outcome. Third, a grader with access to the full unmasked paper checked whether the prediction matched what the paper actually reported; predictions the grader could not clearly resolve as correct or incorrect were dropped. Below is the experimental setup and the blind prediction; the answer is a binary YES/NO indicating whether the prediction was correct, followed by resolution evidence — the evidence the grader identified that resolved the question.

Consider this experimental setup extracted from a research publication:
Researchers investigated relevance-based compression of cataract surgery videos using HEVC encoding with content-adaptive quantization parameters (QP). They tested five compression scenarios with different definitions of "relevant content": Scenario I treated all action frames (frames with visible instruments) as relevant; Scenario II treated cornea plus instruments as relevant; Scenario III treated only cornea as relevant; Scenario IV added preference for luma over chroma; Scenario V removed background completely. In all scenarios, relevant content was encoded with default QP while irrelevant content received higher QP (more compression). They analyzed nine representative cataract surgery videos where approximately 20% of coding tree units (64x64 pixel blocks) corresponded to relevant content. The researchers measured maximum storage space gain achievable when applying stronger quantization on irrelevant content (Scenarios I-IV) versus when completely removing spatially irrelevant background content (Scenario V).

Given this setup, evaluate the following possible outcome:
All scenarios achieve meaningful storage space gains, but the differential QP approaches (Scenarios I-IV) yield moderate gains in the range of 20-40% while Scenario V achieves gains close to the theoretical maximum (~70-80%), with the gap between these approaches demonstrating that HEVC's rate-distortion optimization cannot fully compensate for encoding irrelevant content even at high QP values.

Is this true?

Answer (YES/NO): NO